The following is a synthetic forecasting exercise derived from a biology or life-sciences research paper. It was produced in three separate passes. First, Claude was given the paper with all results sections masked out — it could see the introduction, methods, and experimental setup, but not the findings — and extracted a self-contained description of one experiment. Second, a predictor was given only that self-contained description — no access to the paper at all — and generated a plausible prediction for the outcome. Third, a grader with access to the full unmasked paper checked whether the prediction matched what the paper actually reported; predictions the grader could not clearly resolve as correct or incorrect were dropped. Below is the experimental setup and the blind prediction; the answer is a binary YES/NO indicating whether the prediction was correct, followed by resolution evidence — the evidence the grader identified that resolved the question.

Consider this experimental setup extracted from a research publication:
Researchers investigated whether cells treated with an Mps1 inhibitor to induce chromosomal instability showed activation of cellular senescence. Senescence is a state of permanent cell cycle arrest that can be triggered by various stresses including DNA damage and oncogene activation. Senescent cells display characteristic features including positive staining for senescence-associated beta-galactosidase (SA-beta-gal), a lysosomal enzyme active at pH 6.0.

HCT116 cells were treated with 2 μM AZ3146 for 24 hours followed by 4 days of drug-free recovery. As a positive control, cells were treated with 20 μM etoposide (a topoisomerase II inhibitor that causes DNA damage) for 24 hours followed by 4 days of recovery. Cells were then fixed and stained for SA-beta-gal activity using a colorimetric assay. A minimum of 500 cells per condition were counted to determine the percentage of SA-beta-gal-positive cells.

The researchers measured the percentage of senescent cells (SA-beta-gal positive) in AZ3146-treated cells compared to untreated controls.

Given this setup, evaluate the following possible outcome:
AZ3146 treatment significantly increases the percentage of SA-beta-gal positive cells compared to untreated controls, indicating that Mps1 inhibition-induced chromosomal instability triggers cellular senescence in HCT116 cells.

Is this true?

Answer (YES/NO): NO